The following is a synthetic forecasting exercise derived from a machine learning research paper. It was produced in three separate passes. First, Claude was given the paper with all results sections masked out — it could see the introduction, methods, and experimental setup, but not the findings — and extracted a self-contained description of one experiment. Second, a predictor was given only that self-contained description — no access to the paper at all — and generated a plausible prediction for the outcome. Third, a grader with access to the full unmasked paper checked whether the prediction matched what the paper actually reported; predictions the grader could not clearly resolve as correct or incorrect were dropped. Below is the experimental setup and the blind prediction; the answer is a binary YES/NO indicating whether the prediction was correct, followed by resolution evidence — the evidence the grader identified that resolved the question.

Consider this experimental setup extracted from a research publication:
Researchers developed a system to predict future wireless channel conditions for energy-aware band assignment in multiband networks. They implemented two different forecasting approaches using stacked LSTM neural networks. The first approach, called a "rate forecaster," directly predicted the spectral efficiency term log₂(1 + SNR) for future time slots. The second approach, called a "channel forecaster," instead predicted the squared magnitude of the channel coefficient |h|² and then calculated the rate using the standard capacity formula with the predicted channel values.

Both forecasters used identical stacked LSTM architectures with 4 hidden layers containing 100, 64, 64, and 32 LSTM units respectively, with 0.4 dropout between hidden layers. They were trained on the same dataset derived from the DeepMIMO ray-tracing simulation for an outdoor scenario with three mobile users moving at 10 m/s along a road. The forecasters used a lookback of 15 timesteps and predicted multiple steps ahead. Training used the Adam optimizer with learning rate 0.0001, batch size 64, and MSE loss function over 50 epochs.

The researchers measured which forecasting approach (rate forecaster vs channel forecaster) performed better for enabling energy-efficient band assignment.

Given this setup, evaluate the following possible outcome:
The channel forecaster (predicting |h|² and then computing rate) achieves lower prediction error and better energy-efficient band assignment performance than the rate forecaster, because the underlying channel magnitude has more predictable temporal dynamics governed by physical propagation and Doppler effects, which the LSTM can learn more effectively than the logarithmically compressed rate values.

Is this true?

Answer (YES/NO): NO